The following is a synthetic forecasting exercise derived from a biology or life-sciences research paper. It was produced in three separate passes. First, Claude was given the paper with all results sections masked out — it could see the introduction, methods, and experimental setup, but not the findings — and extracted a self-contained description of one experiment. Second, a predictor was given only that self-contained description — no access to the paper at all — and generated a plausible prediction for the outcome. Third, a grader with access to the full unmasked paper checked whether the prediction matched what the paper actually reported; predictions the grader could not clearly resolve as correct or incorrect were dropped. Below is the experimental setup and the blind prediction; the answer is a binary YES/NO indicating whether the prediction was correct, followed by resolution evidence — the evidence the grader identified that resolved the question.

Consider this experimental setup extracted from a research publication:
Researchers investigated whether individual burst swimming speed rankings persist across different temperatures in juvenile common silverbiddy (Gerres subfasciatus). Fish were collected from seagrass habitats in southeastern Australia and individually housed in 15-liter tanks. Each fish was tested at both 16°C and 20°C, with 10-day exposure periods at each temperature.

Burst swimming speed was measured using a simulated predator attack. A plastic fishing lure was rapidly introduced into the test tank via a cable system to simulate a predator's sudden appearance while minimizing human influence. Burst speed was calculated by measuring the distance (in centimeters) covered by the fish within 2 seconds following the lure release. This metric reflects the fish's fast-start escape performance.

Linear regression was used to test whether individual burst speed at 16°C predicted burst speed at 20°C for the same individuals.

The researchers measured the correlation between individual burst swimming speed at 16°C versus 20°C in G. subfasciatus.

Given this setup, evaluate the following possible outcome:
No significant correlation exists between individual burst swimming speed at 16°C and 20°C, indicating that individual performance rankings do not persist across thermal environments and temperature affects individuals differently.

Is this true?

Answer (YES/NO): YES